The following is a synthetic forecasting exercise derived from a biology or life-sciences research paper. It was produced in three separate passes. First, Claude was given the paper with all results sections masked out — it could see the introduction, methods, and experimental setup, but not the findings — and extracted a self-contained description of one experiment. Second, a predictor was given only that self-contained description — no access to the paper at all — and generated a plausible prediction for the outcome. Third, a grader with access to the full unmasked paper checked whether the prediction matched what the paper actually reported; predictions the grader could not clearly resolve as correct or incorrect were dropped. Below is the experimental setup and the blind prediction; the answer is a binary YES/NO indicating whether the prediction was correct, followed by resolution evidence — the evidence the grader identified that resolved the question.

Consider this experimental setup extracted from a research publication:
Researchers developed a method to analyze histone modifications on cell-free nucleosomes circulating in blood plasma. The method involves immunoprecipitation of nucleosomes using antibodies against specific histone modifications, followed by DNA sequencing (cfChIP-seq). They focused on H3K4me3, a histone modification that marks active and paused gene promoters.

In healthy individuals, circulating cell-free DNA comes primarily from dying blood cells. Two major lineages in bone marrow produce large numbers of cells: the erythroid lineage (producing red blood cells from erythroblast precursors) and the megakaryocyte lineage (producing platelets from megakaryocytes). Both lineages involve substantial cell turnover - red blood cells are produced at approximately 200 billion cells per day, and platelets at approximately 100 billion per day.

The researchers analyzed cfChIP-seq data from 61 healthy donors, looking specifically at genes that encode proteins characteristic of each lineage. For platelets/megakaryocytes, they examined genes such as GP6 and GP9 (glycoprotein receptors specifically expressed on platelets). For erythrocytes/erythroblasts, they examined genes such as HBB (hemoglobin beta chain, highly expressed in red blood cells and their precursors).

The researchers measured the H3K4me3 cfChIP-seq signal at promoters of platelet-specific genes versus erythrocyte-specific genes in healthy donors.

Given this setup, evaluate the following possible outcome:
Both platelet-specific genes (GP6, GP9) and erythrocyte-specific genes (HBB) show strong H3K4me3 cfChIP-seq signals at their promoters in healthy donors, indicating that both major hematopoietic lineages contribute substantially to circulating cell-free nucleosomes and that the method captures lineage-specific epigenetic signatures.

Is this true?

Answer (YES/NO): NO